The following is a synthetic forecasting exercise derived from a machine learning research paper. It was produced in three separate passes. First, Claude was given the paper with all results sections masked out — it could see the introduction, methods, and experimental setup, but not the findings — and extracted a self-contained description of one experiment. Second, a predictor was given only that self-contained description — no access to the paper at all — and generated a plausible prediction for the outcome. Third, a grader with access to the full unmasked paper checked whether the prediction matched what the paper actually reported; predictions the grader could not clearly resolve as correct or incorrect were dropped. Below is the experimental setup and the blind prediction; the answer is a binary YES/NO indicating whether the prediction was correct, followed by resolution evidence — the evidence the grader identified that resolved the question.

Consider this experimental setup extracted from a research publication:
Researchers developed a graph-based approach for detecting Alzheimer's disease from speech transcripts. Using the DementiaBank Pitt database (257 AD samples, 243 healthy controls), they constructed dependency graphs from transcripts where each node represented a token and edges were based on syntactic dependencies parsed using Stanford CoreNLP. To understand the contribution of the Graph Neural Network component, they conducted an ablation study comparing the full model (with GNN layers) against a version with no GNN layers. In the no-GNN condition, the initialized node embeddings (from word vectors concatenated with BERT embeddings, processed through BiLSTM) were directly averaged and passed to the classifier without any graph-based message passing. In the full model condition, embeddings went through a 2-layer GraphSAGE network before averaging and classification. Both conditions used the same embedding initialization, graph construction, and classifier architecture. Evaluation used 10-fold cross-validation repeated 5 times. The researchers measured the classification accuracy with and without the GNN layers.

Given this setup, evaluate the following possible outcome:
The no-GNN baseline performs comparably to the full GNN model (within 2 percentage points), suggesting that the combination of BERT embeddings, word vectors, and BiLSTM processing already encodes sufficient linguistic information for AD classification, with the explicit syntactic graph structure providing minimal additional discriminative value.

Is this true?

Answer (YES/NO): YES